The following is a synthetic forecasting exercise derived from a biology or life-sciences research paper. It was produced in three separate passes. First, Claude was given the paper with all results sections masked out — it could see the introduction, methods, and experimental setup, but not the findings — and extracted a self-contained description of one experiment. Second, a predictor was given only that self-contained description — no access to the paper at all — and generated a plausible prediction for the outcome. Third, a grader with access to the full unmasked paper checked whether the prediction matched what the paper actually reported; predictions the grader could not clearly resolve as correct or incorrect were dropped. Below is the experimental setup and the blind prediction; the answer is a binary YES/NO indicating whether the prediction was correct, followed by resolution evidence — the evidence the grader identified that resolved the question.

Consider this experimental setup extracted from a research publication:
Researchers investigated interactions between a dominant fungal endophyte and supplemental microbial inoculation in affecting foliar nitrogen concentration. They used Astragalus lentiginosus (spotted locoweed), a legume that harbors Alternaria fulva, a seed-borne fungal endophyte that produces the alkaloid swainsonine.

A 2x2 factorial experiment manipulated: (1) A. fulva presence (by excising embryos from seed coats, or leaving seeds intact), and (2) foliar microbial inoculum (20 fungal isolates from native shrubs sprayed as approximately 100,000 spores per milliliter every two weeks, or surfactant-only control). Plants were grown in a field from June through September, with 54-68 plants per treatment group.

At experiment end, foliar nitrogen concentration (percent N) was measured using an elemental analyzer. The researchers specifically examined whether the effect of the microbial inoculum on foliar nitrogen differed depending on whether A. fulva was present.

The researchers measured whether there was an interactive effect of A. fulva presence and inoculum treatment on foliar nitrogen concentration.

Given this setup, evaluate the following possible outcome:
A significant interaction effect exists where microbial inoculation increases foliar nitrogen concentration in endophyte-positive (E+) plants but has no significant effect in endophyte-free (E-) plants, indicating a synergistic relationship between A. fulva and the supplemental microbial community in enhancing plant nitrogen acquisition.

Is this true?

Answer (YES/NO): NO